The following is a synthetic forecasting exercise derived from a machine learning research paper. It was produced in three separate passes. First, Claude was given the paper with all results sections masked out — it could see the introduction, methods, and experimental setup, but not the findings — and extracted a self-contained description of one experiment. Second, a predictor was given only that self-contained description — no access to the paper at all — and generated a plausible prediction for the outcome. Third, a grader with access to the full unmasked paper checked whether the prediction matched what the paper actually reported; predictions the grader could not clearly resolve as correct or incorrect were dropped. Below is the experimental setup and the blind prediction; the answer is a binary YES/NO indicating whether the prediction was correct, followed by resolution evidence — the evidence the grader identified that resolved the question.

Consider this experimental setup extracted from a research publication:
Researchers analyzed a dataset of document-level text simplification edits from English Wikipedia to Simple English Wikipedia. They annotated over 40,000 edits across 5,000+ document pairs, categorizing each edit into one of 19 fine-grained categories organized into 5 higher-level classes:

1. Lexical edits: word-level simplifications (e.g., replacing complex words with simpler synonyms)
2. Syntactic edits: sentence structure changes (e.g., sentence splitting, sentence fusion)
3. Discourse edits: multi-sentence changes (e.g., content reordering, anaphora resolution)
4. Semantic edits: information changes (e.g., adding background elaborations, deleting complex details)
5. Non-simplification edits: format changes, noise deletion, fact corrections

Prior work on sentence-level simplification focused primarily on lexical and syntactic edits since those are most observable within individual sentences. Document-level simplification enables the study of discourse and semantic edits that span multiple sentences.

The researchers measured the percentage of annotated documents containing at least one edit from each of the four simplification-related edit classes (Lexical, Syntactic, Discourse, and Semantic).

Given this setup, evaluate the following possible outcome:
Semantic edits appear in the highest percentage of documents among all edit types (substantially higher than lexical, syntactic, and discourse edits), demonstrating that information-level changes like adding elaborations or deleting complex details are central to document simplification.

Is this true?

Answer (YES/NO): YES